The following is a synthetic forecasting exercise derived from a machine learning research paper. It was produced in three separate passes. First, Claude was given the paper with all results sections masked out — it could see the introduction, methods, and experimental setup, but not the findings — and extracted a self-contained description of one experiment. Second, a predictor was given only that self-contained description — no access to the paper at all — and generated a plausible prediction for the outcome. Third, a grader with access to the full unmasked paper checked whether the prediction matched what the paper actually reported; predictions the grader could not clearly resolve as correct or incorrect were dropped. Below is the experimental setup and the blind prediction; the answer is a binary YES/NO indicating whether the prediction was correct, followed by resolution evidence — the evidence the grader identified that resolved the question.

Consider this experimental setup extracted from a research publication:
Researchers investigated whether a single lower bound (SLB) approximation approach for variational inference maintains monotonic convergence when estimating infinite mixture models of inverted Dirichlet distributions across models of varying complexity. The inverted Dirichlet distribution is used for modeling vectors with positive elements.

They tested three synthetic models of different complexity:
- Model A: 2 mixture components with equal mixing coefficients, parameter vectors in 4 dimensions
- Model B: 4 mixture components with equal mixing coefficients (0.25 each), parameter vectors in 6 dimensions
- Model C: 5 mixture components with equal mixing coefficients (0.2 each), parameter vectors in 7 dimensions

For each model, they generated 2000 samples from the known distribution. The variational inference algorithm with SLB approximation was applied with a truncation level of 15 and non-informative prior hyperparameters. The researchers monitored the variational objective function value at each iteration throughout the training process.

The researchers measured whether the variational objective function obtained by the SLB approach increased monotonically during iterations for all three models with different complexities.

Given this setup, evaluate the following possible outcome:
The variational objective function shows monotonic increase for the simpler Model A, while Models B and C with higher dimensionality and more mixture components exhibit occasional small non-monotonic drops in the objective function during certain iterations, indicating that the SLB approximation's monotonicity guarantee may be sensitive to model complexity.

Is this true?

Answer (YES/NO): NO